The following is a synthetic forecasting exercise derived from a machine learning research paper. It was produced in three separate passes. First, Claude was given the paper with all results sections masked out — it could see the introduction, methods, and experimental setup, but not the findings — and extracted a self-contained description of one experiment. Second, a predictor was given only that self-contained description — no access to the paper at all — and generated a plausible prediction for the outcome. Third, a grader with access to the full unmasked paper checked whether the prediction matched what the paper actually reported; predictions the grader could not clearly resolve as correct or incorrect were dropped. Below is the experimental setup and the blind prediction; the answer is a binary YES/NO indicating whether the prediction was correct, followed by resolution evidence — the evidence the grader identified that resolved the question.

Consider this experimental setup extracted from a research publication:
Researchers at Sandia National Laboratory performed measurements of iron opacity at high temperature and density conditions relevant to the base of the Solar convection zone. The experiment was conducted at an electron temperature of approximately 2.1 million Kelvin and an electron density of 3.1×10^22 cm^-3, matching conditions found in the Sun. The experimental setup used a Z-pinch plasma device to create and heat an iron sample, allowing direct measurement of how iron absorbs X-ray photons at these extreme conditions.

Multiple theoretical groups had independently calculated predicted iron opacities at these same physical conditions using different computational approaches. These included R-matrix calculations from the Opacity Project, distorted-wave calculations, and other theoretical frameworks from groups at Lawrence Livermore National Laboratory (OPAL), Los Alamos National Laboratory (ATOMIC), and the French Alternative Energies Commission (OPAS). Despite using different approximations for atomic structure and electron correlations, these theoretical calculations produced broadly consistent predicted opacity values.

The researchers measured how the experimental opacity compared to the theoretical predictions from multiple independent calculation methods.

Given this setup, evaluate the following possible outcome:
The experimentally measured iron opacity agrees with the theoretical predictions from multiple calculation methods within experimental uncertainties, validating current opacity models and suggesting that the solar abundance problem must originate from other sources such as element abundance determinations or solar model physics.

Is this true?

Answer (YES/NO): NO